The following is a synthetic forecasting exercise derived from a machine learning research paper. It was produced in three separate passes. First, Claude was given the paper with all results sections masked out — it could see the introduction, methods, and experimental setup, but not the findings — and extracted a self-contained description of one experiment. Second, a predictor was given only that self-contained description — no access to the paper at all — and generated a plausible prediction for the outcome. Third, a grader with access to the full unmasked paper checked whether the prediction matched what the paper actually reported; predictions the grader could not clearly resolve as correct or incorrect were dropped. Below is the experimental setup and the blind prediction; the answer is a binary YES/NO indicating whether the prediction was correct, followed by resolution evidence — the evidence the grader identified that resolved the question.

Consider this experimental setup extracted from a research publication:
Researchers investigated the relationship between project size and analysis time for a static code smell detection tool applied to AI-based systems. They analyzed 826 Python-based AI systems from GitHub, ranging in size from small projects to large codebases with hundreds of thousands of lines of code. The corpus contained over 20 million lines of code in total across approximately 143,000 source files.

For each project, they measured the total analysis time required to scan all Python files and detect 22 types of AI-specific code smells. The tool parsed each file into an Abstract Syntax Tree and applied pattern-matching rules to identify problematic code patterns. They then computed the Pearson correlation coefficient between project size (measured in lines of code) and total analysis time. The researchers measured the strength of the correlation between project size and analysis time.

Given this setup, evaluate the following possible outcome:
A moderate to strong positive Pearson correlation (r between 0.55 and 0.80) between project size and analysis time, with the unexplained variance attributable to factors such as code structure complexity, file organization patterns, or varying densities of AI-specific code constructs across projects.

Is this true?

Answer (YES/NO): NO